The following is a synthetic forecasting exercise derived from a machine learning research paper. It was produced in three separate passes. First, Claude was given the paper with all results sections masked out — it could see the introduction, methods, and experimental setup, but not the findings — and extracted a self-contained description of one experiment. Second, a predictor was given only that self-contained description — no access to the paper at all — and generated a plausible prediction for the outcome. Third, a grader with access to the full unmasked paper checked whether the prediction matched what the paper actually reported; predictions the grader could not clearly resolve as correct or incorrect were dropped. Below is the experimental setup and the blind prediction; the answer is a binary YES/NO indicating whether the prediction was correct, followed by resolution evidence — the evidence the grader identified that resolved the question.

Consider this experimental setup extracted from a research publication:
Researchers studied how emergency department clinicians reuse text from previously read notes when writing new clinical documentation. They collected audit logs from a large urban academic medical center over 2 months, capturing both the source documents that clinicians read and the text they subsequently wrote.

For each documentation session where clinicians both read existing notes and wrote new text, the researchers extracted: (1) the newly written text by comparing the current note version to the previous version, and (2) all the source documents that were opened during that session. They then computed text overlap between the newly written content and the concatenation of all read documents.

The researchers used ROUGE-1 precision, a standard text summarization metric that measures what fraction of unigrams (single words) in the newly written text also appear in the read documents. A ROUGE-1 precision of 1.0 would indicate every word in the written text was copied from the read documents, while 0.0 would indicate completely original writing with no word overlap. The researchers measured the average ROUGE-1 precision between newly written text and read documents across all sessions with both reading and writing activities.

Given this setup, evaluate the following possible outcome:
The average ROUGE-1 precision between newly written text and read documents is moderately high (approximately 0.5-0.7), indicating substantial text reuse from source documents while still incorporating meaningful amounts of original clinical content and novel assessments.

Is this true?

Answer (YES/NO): YES